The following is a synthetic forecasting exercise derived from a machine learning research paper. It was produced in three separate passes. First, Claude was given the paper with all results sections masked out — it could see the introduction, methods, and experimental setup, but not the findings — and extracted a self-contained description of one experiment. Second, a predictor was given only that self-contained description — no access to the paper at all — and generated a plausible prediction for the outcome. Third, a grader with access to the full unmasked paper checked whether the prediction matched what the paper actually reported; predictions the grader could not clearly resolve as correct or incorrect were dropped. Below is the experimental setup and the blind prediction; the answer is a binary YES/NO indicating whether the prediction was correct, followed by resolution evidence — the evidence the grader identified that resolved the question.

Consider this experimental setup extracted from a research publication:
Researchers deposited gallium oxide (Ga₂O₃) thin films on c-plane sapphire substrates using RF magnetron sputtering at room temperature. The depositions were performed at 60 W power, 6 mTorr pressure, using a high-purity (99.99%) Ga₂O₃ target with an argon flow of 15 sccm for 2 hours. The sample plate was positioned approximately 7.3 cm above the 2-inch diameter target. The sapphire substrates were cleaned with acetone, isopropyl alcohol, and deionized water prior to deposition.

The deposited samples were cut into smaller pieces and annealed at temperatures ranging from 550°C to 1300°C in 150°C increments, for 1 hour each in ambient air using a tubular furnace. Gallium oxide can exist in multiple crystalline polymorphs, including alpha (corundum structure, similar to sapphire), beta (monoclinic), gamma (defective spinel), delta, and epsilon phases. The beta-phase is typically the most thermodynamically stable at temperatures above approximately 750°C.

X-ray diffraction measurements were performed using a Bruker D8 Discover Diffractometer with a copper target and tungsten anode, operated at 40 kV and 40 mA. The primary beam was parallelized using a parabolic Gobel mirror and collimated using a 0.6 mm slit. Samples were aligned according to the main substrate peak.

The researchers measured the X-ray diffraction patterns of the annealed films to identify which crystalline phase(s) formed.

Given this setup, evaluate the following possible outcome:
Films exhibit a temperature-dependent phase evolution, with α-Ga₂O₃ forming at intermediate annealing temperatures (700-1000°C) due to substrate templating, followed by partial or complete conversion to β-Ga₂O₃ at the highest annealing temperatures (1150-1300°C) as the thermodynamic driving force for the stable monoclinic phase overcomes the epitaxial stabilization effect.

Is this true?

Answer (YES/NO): NO